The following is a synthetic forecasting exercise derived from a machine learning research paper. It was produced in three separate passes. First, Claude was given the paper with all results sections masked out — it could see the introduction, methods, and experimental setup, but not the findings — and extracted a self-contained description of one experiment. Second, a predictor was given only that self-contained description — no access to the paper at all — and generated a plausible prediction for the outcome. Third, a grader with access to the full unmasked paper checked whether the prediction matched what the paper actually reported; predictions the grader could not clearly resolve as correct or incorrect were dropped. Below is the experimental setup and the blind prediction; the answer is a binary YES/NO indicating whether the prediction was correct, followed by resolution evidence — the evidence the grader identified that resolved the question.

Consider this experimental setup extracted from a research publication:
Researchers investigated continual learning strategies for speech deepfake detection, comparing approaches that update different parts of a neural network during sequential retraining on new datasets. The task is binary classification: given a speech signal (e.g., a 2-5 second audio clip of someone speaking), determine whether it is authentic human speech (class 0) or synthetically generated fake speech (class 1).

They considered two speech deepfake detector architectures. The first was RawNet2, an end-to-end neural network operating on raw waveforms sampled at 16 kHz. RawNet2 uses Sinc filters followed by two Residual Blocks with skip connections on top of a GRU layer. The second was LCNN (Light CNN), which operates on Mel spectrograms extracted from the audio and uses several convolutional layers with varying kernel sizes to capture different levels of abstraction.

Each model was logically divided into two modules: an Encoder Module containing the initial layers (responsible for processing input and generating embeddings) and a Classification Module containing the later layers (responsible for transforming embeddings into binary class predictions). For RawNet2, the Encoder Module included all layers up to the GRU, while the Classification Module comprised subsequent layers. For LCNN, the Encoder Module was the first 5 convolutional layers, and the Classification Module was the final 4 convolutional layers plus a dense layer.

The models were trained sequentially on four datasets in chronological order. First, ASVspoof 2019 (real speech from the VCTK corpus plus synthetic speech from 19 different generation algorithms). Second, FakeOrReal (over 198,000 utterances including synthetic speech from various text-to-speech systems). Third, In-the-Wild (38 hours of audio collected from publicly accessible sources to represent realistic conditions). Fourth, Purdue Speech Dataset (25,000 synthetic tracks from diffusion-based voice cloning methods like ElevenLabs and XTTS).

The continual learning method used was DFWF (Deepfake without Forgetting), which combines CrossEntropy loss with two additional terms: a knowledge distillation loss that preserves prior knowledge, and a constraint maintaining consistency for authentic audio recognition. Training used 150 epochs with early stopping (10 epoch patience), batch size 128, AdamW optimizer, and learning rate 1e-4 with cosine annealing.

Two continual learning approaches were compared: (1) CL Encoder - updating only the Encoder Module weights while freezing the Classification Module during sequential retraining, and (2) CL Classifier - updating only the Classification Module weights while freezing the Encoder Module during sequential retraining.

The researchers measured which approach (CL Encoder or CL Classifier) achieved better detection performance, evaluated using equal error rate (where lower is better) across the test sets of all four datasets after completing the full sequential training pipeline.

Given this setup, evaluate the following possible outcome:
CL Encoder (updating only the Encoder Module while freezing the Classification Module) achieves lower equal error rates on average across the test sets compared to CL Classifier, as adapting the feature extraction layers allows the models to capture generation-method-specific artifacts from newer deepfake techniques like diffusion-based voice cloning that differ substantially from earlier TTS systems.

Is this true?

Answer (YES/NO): YES